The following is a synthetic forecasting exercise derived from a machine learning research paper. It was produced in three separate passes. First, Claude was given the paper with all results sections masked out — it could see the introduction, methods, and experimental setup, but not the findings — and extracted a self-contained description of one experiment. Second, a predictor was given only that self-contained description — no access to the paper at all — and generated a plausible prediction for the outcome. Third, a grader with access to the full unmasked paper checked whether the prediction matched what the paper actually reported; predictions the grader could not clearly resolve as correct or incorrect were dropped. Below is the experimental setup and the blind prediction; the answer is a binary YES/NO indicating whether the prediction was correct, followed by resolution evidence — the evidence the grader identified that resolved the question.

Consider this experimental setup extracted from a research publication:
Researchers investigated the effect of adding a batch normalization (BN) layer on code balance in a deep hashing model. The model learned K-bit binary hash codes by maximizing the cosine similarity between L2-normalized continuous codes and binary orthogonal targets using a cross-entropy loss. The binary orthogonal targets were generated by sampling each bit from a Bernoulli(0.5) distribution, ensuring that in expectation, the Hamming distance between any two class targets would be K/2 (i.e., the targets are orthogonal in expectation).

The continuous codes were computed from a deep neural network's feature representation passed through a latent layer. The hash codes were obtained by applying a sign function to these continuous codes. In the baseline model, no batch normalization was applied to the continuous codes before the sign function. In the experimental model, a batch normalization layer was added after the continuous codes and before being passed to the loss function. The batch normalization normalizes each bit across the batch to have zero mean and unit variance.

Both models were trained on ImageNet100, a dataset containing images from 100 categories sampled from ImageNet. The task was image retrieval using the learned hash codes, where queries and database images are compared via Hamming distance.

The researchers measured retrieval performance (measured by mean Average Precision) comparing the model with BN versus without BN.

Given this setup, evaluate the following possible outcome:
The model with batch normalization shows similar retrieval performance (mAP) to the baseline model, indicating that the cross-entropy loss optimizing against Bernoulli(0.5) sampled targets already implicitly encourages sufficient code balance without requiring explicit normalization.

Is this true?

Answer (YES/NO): NO